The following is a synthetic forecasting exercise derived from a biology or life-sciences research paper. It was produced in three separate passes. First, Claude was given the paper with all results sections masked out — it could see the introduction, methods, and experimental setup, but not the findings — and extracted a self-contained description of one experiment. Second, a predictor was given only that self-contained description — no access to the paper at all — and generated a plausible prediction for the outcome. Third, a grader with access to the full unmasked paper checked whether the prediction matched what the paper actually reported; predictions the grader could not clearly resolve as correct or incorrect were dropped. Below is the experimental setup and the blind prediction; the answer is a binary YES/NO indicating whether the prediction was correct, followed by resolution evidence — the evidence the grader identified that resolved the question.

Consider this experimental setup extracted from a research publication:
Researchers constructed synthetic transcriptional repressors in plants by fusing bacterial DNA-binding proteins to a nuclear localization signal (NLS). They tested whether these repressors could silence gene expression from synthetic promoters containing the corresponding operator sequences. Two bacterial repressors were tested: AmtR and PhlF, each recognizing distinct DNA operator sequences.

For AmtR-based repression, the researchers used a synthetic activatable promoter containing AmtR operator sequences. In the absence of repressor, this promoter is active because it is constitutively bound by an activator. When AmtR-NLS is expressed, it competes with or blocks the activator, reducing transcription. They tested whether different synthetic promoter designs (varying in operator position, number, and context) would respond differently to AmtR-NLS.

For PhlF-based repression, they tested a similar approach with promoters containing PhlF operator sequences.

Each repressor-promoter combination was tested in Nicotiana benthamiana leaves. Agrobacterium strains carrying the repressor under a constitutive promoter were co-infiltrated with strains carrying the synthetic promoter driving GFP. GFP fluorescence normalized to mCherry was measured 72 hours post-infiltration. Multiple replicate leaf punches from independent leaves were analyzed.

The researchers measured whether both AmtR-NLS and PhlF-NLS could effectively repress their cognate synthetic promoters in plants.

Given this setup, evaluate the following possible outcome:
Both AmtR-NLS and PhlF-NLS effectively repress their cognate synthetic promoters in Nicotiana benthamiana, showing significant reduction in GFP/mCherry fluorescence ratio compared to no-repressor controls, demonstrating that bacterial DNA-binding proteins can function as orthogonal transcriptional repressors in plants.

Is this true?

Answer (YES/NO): NO